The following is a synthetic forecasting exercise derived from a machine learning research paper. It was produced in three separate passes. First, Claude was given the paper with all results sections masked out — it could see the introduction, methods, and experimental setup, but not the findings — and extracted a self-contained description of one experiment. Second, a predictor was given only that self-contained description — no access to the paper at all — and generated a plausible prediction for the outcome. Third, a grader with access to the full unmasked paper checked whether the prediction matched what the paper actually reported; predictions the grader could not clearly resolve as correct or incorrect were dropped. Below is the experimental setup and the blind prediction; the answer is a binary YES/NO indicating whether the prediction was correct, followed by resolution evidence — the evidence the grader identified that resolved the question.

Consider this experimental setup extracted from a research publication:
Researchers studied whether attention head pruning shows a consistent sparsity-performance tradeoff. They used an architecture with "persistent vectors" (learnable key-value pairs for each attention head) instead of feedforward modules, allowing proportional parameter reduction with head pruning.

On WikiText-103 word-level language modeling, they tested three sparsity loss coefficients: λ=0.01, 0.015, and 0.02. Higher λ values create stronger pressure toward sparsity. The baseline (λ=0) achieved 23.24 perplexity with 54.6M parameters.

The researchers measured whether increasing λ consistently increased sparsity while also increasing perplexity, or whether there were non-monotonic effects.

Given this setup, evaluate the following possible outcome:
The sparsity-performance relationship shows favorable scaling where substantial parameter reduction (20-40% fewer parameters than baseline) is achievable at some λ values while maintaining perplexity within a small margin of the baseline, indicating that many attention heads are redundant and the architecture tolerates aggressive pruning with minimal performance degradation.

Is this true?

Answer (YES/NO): NO